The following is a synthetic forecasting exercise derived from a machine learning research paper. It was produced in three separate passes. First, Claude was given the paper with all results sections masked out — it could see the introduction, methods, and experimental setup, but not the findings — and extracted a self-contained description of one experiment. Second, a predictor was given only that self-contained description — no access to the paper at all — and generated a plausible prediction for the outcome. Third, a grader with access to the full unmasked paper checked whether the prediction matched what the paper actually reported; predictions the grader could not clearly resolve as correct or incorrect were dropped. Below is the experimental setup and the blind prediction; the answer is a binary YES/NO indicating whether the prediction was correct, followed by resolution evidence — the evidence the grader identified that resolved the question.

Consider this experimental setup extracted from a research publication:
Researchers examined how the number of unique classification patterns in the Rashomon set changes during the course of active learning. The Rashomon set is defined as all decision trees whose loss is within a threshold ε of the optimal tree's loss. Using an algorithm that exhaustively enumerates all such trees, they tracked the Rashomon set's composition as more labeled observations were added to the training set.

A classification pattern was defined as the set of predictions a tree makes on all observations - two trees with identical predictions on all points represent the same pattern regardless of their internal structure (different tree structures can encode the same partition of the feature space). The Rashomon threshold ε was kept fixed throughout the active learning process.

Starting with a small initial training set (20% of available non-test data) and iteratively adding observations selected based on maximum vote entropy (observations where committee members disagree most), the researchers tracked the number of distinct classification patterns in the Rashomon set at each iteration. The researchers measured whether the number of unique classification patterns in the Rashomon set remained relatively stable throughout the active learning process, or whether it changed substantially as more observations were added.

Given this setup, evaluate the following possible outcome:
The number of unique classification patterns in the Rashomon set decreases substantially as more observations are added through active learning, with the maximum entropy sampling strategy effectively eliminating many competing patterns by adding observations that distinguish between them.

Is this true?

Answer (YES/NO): YES